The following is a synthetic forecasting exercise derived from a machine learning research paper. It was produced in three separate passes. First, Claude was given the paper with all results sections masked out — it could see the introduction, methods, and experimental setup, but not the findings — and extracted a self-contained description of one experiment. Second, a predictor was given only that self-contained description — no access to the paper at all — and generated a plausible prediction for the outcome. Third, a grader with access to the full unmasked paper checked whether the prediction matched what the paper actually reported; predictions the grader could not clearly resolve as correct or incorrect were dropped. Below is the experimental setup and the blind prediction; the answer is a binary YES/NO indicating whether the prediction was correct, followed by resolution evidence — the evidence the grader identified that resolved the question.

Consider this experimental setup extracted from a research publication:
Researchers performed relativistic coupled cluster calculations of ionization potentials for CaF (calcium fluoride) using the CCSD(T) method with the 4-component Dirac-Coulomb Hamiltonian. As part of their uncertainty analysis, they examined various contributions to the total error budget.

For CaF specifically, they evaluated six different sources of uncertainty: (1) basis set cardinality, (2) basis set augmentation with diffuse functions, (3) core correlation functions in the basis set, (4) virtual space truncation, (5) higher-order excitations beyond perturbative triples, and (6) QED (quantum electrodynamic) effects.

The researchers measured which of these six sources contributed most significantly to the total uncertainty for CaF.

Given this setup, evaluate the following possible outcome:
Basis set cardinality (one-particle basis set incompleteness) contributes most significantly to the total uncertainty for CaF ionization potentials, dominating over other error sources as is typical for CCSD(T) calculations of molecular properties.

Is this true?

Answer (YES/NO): YES